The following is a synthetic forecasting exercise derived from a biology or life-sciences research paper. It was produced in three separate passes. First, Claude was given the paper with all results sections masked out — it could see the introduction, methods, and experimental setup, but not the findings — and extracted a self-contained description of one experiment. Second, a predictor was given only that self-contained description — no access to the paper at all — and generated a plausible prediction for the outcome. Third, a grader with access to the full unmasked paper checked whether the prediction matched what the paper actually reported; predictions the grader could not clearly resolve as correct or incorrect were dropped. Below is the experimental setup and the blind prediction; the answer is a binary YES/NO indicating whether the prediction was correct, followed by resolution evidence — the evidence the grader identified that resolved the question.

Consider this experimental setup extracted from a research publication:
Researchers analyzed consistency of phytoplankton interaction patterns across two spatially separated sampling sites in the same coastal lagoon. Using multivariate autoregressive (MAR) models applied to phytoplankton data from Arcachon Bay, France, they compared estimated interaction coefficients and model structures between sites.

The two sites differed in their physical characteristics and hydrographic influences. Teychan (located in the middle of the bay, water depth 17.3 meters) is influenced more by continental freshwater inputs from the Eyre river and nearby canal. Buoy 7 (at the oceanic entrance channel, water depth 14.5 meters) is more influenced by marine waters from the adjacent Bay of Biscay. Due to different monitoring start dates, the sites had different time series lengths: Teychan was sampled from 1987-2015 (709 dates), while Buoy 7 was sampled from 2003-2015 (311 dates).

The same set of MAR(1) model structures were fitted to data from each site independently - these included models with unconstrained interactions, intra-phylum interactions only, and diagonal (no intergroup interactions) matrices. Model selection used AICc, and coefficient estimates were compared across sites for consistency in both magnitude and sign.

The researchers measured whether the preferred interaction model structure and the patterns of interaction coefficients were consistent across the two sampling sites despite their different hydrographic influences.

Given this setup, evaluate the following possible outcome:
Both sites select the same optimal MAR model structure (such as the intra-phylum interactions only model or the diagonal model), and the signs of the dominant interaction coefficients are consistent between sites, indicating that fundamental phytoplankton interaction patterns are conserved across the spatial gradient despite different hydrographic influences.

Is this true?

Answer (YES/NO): YES